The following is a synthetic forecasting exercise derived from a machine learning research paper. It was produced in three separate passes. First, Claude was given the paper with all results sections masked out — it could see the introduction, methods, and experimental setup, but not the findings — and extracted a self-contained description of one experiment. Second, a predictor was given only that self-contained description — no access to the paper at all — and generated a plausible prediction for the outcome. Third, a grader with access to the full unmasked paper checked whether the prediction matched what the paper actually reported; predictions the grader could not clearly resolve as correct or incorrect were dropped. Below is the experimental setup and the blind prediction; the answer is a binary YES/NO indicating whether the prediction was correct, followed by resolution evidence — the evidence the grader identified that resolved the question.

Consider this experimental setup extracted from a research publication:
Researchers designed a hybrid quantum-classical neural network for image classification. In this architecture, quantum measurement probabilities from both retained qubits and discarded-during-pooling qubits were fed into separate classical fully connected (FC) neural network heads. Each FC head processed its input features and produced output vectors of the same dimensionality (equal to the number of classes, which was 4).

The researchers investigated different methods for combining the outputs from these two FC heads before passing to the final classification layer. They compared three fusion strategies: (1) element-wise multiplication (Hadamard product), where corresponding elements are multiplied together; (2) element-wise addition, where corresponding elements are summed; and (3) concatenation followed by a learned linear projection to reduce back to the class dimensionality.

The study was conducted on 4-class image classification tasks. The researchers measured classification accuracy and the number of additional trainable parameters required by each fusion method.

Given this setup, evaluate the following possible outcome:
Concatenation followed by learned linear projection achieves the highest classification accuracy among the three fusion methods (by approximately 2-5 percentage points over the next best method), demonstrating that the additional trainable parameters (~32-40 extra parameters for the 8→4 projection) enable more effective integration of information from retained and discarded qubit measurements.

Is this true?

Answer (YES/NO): NO